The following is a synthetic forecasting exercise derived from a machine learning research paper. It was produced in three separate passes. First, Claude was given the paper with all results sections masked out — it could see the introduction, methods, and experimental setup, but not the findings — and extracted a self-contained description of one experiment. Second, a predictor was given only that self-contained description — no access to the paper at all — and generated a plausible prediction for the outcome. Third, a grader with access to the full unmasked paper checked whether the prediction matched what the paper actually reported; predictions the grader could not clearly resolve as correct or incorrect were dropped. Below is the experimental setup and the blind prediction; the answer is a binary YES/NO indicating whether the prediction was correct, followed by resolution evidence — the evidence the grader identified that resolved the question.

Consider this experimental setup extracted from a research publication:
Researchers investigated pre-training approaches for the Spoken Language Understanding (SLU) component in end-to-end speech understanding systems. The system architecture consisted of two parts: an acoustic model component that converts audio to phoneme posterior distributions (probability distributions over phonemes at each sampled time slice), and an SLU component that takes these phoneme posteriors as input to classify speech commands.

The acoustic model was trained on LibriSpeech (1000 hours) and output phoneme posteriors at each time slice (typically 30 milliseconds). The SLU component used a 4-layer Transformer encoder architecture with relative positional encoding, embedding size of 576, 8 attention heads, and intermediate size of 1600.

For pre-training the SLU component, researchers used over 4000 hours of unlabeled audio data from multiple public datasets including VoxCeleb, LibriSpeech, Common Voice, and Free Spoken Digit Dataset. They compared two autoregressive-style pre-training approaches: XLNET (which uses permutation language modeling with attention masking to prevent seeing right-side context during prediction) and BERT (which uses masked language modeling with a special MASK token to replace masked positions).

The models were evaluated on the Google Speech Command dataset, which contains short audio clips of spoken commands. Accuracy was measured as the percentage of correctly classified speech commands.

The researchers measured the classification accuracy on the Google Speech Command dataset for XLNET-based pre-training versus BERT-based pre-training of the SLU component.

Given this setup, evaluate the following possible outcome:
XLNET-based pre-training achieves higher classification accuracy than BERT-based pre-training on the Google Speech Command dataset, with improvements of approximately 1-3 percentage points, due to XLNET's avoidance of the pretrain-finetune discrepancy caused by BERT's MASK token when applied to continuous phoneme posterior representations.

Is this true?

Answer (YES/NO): NO